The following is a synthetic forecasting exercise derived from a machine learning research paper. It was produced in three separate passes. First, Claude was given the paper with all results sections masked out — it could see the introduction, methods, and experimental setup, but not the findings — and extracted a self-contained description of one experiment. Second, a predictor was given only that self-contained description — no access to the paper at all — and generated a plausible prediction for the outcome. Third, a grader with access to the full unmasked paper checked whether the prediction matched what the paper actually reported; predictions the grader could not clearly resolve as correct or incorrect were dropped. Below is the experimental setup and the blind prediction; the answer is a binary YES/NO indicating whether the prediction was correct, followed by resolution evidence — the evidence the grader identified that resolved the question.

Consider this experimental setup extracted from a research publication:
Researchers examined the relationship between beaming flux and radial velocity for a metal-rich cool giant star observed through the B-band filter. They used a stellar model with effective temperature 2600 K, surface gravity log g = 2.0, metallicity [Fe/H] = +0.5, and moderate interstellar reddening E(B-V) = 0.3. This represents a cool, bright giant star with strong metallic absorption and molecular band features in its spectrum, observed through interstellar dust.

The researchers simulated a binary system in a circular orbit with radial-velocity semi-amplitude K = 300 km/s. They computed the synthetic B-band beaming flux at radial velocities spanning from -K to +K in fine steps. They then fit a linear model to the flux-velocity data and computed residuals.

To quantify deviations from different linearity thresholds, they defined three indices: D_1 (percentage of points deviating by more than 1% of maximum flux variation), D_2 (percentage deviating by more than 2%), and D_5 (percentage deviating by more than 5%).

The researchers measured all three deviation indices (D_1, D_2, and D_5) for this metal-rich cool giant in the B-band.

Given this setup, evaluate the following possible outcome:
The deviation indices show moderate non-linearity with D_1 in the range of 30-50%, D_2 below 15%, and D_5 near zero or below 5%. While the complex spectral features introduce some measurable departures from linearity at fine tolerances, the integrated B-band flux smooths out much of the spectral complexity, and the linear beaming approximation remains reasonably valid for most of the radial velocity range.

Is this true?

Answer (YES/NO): NO